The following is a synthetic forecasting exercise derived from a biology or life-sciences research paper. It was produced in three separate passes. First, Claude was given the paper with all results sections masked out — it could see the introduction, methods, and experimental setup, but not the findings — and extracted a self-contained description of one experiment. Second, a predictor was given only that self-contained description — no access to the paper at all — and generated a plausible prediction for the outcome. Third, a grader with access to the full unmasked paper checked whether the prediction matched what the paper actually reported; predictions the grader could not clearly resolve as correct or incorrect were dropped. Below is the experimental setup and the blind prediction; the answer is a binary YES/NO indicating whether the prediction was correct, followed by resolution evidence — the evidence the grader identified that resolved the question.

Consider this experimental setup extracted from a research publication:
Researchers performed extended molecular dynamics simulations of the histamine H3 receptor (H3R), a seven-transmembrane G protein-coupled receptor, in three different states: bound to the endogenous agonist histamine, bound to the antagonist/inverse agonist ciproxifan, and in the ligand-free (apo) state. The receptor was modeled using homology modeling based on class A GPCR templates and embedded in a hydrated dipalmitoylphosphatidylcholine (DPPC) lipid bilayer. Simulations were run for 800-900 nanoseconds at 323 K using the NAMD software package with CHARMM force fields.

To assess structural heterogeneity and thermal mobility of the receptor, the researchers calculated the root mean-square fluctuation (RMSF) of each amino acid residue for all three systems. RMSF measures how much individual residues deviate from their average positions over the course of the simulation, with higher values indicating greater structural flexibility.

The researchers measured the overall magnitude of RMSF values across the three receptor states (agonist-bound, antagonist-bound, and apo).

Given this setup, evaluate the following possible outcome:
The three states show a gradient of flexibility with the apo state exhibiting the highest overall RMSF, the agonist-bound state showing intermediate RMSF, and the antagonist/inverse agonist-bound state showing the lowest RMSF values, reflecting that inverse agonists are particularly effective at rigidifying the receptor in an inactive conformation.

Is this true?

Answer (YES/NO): NO